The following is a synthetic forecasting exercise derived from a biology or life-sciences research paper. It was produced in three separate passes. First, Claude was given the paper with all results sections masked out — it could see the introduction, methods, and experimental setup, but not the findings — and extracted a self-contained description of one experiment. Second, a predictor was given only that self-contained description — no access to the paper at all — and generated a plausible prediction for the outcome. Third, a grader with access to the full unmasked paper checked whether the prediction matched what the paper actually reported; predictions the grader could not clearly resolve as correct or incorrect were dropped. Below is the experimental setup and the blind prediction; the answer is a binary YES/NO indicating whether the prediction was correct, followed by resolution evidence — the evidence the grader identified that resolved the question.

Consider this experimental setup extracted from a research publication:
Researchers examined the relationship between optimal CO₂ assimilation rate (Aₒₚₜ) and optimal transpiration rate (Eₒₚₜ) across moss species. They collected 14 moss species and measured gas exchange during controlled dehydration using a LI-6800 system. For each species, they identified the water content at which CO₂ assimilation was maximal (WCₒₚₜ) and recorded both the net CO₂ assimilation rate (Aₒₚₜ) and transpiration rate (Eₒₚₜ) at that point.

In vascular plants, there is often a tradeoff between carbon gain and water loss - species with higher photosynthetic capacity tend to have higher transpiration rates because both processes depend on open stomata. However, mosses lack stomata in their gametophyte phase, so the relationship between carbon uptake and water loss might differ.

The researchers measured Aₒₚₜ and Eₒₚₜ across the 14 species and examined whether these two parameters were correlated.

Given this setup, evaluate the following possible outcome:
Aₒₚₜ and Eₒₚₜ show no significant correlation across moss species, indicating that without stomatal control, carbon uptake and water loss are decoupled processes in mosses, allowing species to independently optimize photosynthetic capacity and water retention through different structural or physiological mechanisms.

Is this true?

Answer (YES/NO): YES